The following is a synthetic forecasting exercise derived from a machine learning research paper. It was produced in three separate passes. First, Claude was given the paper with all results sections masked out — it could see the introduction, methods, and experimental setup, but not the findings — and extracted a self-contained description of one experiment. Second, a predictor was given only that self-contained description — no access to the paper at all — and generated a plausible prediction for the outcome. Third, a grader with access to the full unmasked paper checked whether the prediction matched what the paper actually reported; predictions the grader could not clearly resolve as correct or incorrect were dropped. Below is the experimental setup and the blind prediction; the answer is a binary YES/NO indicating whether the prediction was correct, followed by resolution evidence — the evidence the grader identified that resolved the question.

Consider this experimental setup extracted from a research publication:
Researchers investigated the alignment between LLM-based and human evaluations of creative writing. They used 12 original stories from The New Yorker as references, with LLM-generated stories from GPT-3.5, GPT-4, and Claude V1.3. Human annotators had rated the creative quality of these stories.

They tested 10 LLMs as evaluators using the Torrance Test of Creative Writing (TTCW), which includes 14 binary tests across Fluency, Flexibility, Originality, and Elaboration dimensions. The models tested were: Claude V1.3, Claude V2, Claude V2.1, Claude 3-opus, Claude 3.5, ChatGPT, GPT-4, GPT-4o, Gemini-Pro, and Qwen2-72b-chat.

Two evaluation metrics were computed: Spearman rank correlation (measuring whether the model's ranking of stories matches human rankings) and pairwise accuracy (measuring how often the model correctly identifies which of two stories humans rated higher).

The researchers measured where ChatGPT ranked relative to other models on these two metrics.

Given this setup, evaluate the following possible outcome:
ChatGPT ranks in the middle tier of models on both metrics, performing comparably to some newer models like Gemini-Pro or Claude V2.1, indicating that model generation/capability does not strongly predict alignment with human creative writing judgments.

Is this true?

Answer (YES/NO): NO